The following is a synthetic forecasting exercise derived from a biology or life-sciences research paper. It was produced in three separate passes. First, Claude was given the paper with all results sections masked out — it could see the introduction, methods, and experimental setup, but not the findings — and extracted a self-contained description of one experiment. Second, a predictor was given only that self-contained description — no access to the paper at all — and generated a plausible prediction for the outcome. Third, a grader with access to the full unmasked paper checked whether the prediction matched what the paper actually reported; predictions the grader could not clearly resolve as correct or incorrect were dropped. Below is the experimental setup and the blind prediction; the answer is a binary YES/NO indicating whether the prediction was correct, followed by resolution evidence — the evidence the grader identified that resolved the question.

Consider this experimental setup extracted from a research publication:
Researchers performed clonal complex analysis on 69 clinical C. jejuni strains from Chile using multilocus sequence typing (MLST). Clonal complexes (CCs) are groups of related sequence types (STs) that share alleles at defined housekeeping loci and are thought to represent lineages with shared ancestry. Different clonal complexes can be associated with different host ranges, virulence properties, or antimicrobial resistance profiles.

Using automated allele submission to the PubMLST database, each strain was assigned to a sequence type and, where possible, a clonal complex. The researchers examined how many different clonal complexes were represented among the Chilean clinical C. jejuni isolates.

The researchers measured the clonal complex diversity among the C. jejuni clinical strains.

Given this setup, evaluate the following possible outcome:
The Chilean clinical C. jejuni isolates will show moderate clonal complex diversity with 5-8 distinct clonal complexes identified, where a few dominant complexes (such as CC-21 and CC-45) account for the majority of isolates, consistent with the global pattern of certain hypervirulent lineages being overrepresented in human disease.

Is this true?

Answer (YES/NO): NO